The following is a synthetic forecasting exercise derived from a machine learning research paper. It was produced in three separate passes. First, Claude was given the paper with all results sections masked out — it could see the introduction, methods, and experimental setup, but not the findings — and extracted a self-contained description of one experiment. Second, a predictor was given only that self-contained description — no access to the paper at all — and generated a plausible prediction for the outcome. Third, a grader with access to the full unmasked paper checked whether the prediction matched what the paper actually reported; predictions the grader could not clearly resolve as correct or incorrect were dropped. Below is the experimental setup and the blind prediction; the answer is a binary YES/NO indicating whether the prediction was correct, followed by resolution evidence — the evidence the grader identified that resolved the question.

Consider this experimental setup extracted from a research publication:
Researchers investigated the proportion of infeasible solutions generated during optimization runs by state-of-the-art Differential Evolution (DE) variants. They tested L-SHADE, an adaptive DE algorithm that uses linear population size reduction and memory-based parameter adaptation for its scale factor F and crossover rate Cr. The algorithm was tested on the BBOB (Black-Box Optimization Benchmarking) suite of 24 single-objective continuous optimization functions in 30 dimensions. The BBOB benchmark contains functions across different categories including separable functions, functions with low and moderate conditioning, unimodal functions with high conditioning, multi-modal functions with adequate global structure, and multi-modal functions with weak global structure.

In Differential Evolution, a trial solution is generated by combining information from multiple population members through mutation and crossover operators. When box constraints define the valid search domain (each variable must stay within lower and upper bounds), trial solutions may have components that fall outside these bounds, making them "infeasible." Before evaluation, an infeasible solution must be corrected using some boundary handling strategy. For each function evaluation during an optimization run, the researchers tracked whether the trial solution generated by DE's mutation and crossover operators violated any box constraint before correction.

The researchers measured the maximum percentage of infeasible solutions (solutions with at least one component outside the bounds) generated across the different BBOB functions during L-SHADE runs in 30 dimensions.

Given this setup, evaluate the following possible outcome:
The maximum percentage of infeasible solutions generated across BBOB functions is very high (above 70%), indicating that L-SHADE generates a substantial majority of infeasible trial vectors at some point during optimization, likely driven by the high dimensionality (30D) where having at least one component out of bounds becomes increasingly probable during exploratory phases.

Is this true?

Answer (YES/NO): YES